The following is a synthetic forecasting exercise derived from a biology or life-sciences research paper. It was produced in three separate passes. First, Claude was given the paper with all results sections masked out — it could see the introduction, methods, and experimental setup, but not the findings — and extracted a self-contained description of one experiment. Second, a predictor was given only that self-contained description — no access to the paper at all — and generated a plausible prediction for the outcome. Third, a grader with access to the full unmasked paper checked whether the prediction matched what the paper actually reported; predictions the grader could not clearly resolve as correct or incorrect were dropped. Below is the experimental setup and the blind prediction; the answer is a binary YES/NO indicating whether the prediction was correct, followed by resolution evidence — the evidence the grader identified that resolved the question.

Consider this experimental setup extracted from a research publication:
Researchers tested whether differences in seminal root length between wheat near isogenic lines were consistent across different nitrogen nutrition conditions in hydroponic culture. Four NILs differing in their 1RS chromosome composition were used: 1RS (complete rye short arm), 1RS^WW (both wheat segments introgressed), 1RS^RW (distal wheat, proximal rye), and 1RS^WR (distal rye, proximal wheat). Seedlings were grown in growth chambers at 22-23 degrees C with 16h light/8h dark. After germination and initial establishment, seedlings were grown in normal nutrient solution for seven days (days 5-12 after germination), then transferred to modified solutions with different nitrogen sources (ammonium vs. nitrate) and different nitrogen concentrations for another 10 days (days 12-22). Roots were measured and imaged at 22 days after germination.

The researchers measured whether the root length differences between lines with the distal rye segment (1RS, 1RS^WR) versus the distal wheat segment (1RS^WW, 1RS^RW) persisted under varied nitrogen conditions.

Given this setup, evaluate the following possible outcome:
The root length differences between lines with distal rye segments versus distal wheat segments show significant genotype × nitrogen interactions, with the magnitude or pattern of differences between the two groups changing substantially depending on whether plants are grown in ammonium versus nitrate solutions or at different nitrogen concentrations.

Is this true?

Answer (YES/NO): NO